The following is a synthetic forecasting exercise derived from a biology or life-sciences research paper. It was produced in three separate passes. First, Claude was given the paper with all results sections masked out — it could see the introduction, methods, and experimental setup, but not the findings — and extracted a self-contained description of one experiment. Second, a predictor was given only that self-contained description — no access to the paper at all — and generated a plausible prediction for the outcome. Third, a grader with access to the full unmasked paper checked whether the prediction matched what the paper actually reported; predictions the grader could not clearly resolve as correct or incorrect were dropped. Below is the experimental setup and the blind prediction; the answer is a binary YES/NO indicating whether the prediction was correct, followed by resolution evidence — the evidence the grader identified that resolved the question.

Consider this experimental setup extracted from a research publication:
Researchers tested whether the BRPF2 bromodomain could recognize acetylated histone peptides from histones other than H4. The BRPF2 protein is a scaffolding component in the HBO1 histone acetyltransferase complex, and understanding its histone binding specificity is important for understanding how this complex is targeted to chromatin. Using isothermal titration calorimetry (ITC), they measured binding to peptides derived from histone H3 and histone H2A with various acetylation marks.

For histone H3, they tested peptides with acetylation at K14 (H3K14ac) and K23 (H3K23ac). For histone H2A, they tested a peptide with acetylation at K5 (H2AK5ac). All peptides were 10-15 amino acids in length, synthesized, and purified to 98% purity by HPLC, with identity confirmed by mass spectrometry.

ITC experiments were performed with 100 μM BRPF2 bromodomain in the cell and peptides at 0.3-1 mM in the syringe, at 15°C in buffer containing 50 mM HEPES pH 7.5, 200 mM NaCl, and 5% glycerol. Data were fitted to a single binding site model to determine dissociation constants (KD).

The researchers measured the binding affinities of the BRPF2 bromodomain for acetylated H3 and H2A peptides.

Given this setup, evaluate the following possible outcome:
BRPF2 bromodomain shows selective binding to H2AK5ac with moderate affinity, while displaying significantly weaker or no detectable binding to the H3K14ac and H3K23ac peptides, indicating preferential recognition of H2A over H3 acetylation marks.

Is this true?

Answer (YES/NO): NO